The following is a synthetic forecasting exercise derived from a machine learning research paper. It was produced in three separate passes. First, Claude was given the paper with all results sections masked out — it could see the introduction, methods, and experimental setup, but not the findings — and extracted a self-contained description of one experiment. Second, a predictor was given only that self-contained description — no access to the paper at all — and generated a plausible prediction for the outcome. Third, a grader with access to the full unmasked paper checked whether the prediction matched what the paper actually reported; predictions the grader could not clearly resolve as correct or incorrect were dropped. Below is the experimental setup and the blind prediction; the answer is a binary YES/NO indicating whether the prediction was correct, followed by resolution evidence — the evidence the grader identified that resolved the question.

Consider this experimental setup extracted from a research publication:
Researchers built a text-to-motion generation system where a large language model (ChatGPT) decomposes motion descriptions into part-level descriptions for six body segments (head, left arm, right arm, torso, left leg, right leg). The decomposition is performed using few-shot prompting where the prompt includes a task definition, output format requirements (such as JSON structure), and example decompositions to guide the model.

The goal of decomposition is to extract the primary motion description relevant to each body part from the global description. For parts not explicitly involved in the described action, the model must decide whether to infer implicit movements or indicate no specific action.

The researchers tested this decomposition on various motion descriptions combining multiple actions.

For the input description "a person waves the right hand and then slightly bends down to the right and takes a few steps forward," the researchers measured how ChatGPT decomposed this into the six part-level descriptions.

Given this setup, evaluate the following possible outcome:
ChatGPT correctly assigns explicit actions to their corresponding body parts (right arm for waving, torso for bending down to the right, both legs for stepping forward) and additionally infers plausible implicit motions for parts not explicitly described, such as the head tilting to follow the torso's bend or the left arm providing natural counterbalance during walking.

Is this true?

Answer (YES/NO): NO